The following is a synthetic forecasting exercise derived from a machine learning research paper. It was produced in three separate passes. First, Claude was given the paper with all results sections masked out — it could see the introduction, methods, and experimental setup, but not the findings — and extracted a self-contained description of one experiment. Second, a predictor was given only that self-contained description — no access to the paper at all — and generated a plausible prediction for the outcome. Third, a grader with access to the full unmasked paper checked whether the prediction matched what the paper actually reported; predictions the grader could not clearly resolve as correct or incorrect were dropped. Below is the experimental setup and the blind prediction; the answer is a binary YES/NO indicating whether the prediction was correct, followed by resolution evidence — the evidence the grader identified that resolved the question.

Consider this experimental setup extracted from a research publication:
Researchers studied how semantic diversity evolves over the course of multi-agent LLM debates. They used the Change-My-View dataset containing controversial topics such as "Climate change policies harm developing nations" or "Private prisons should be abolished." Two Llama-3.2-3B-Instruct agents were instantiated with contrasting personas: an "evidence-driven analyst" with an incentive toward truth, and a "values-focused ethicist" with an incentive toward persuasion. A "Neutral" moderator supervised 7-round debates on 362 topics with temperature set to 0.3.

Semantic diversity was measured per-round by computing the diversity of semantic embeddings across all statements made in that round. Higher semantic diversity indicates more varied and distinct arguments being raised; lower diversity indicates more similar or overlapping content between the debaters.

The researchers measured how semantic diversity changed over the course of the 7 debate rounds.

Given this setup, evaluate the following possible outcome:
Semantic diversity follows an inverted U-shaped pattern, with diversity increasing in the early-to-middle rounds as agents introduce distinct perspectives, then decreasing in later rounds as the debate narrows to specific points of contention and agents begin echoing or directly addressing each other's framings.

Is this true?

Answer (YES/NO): NO